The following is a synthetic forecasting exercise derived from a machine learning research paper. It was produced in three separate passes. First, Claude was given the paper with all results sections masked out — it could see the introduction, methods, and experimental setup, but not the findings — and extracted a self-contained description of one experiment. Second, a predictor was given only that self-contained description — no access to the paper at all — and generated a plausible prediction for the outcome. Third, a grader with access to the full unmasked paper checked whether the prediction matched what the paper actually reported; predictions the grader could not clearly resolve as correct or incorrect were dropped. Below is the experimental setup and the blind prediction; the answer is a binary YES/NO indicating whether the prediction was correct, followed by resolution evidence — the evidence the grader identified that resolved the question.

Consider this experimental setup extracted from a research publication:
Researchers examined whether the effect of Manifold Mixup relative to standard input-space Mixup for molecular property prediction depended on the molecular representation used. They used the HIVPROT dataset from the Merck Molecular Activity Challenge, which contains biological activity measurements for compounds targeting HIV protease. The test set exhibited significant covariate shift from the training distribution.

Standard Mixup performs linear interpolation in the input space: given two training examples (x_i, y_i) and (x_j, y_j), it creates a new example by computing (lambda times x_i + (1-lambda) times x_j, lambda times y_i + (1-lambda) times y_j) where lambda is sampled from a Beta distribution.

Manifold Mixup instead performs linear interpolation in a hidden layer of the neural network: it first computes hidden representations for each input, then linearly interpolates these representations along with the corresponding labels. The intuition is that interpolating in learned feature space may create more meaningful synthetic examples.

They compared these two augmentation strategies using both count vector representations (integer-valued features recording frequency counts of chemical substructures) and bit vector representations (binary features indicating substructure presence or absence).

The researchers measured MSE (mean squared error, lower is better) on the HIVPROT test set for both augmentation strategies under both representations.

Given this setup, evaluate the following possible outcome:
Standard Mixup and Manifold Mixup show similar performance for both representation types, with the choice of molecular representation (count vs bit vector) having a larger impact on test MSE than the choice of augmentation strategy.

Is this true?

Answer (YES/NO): NO